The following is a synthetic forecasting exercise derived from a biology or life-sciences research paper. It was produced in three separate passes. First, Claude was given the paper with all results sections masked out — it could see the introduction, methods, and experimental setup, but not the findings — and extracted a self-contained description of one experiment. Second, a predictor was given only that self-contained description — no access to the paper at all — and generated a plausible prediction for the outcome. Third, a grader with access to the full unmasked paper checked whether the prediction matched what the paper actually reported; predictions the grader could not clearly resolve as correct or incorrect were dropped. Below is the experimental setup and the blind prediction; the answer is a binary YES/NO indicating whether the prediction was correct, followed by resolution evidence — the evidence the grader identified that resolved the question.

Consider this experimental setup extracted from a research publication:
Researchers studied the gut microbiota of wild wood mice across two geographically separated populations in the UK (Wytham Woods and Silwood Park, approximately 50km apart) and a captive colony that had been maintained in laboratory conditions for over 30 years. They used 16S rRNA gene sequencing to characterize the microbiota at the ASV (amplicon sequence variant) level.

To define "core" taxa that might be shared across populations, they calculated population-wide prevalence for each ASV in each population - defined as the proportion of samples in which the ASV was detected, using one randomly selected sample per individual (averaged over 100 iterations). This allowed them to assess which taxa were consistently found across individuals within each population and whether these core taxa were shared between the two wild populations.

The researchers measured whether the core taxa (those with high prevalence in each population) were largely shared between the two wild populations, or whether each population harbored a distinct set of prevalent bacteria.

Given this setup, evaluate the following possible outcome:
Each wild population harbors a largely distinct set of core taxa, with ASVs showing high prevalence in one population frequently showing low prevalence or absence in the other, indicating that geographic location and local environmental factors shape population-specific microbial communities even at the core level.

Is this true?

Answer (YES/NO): YES